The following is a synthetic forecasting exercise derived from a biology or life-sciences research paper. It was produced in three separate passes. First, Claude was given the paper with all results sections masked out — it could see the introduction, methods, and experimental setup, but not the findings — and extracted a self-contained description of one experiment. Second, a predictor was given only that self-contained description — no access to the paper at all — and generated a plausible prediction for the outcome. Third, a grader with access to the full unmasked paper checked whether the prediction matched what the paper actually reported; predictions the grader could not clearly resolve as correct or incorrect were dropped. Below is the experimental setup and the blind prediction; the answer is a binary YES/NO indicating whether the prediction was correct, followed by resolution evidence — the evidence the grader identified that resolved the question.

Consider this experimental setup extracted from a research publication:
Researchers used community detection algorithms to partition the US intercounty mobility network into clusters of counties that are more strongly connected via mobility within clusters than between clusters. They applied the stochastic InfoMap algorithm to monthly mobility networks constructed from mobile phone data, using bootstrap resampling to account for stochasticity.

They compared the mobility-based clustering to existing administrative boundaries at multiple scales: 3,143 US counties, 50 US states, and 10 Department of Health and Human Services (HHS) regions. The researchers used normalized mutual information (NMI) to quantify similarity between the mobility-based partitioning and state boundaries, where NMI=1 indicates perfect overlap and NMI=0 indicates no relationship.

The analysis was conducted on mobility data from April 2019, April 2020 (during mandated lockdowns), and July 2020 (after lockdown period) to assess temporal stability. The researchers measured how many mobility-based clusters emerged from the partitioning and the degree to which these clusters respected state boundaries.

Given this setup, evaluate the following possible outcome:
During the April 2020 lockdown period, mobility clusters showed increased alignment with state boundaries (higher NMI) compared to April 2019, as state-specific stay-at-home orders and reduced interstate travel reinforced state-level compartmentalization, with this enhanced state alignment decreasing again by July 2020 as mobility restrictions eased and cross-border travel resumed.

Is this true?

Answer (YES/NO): NO